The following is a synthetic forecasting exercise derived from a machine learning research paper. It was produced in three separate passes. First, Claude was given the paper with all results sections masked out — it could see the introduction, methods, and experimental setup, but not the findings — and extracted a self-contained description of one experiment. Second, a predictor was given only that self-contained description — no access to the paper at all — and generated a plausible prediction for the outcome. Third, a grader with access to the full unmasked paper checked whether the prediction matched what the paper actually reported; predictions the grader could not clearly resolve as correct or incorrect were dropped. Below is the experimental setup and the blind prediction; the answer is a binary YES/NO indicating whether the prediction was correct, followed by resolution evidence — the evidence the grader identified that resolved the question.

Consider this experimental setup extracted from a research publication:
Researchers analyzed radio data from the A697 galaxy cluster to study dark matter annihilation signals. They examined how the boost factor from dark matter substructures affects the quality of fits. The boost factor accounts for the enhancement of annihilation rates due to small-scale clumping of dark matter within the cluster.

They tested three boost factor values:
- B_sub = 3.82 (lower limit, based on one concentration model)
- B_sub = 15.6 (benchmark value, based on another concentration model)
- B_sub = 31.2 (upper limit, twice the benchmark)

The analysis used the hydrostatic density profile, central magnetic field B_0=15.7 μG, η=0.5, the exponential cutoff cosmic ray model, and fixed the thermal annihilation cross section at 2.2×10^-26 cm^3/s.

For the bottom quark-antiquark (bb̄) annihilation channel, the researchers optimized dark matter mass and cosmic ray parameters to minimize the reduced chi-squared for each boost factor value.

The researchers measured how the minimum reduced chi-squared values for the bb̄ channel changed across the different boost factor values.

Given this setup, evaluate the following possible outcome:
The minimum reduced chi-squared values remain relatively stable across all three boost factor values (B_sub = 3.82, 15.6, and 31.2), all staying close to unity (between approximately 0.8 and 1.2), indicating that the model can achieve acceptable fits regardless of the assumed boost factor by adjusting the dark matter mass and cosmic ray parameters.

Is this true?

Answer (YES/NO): NO